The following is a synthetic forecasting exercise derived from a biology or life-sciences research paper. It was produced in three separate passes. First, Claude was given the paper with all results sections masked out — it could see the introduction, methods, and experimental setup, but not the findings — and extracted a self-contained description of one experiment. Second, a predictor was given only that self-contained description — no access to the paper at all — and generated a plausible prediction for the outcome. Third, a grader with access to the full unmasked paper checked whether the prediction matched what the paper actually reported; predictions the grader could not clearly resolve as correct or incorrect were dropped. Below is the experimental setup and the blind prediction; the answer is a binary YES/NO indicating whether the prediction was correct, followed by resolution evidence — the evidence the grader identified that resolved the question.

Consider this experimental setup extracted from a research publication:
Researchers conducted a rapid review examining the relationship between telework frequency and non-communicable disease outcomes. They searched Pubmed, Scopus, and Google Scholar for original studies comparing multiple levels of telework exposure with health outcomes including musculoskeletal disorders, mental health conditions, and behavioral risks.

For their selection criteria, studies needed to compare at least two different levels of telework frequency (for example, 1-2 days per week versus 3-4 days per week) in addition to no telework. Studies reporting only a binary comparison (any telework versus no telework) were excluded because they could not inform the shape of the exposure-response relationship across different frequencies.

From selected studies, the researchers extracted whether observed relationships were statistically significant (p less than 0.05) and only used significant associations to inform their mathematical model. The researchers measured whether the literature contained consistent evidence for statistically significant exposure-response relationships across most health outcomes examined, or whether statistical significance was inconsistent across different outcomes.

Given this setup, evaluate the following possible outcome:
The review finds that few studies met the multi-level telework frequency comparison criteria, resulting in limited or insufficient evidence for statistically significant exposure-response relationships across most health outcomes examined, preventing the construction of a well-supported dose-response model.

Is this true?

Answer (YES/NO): YES